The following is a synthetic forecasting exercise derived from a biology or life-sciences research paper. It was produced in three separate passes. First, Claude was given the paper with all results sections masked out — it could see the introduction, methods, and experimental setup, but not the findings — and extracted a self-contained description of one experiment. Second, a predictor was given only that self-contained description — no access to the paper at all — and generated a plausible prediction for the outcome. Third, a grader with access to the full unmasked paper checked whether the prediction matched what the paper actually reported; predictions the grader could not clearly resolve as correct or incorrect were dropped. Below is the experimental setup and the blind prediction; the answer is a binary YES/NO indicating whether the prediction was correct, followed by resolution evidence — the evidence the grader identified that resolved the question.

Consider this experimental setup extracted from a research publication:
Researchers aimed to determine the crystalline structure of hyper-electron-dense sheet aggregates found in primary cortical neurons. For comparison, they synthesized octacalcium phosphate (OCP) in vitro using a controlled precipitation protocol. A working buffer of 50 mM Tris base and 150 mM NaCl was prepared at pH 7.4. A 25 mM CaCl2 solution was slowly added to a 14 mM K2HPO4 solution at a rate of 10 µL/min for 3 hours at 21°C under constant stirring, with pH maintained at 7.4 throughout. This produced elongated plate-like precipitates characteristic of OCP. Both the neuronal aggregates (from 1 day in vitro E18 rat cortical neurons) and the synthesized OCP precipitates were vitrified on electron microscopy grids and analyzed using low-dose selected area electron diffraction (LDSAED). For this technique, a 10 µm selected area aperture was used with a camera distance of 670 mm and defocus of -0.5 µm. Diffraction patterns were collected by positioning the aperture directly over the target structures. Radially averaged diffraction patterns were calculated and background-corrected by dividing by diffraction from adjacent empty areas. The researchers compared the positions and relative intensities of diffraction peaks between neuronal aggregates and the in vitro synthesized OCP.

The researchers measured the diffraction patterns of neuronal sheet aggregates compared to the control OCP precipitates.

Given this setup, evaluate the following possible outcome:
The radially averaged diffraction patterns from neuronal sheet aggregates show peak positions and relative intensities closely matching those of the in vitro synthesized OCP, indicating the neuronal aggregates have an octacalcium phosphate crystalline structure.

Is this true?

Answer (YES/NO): NO